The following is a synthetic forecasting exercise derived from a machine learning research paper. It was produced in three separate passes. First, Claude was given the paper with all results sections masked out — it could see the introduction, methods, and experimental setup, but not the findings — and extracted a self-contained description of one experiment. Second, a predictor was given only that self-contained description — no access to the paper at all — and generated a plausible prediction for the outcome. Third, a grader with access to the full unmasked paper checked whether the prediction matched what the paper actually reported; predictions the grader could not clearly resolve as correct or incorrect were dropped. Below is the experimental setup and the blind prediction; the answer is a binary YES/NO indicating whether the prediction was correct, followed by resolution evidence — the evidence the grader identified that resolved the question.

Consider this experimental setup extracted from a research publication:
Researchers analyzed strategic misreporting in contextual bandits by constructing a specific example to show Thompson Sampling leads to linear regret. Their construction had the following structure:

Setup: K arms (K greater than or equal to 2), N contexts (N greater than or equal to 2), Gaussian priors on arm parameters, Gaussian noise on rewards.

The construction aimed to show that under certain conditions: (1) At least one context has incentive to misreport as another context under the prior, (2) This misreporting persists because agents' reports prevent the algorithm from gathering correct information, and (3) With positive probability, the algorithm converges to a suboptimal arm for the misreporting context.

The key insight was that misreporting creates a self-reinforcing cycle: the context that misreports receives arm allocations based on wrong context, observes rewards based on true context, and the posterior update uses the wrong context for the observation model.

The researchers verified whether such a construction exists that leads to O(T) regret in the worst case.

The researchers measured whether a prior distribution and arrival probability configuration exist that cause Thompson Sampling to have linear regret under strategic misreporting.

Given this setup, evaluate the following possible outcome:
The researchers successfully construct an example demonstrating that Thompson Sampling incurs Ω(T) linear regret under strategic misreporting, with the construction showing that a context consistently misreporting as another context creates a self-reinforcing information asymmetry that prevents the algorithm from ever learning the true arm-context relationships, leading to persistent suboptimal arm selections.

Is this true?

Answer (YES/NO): YES